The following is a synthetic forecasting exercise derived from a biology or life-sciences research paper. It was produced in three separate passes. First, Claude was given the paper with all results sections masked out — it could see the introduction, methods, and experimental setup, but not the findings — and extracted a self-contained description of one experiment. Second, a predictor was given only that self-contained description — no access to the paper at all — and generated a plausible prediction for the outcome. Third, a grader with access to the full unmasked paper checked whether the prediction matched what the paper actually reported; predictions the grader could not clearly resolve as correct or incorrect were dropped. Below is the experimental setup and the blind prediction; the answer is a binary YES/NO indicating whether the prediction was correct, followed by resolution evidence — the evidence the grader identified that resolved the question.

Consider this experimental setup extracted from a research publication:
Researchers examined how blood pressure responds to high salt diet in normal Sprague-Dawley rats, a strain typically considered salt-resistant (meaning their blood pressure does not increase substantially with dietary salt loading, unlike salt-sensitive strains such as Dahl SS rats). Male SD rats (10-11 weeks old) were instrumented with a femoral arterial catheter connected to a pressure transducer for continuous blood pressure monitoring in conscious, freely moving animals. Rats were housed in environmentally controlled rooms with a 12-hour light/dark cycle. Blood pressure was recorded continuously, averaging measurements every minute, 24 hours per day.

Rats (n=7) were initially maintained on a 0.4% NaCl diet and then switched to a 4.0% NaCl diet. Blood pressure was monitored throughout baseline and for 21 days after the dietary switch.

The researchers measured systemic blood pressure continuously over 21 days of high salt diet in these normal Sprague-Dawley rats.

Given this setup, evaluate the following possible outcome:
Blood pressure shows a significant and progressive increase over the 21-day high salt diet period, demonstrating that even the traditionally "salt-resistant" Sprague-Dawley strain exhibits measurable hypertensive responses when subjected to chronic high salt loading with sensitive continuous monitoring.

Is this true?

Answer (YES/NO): NO